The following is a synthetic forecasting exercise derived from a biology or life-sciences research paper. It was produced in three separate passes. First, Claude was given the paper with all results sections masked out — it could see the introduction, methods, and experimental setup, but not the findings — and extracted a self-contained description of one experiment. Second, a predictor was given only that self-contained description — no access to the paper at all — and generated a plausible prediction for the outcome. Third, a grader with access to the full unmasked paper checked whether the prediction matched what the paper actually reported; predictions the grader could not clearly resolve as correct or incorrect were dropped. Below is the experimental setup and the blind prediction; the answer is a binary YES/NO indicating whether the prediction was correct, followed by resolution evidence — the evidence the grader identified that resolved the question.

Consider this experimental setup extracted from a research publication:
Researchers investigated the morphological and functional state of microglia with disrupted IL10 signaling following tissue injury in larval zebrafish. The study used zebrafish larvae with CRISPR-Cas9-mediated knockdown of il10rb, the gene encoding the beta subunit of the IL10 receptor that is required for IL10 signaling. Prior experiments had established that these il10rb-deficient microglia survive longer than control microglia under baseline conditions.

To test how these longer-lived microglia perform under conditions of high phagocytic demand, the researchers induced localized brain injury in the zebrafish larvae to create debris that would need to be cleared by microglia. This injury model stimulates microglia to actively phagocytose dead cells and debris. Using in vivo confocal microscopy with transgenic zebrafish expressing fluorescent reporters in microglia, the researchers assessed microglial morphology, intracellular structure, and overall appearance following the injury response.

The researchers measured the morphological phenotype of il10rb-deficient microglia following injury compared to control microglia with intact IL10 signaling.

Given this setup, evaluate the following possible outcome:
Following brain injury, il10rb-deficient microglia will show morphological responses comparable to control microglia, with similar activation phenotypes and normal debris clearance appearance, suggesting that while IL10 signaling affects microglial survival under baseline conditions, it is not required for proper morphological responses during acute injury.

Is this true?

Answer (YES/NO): NO